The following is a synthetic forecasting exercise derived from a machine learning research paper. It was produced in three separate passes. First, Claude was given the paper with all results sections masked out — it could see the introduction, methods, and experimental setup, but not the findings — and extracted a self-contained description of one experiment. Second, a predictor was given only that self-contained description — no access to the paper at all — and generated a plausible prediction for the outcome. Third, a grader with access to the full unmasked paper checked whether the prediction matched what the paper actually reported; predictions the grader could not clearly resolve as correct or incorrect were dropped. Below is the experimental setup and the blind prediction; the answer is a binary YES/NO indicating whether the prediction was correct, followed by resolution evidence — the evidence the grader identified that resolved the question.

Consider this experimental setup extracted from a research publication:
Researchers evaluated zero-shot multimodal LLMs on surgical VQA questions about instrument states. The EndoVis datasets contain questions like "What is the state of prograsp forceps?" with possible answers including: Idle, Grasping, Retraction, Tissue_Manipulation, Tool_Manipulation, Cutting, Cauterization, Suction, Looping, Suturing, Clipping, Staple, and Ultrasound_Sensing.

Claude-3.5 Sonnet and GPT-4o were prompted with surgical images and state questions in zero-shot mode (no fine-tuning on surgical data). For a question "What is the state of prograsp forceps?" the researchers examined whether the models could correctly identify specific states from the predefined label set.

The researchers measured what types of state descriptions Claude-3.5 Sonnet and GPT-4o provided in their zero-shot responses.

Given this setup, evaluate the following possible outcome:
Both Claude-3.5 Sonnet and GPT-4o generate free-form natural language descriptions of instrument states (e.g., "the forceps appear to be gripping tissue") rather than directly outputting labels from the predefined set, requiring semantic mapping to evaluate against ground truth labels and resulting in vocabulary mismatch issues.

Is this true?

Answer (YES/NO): YES